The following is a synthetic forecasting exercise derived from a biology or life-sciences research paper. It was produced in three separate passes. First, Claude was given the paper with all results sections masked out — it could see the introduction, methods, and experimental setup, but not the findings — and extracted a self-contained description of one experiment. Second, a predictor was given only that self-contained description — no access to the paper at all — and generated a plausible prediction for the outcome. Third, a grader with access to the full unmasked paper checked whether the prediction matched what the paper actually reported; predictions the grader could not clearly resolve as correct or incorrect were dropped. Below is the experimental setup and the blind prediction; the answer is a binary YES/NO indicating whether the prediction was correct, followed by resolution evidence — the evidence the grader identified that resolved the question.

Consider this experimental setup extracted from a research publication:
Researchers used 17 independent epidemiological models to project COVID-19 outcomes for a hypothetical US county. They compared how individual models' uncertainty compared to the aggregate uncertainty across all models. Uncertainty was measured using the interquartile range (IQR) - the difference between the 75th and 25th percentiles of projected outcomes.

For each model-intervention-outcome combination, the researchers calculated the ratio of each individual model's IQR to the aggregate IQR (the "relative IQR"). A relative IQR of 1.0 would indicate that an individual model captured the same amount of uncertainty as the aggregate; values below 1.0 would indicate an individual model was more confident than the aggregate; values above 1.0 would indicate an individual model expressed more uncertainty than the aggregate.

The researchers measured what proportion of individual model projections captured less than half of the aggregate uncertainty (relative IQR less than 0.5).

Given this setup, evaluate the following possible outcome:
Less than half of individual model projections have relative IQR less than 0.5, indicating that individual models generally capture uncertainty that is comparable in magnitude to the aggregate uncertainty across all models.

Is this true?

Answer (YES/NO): NO